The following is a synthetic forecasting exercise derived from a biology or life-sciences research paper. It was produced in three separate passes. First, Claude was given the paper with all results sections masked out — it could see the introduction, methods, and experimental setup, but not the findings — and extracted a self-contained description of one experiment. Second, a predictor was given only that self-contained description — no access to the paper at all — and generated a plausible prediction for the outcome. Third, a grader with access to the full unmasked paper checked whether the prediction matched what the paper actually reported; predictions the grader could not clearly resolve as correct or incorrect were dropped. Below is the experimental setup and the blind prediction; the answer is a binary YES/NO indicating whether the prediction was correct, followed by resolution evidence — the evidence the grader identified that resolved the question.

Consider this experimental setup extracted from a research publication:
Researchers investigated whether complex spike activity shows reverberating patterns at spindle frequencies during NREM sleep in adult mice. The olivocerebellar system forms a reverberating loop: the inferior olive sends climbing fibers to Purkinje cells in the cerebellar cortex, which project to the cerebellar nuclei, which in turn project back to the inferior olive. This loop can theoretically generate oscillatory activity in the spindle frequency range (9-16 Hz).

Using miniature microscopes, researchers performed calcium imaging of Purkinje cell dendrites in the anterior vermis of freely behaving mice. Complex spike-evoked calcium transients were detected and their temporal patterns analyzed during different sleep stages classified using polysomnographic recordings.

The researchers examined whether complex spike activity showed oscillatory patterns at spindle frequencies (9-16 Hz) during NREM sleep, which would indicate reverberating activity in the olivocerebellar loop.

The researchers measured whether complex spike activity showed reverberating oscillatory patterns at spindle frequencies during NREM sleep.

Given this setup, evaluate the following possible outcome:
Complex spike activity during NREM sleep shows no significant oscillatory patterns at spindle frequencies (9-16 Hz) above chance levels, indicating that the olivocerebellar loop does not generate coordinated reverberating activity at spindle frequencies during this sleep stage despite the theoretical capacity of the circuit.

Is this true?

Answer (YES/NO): YES